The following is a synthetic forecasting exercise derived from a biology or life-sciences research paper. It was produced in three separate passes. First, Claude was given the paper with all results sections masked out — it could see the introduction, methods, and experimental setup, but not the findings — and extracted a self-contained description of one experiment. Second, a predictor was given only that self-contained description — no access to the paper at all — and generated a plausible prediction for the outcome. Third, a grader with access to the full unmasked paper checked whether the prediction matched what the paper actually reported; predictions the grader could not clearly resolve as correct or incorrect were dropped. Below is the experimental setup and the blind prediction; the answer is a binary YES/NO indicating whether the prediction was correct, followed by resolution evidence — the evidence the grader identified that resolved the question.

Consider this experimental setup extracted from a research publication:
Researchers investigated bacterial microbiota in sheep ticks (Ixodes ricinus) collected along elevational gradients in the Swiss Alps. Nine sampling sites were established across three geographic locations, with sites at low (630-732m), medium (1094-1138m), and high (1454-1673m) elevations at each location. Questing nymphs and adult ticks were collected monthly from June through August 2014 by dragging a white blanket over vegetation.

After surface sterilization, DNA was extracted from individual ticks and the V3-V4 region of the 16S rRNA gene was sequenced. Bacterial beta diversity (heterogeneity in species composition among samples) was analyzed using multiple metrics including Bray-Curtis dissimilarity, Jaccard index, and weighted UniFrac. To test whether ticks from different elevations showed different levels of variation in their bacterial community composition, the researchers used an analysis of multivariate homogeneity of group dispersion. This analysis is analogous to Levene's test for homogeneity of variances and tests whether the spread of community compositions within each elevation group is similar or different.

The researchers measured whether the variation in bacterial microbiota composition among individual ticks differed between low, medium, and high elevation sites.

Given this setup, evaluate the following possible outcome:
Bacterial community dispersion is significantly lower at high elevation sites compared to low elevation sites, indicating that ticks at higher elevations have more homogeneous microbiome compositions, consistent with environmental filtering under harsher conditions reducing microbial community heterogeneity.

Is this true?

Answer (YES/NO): YES